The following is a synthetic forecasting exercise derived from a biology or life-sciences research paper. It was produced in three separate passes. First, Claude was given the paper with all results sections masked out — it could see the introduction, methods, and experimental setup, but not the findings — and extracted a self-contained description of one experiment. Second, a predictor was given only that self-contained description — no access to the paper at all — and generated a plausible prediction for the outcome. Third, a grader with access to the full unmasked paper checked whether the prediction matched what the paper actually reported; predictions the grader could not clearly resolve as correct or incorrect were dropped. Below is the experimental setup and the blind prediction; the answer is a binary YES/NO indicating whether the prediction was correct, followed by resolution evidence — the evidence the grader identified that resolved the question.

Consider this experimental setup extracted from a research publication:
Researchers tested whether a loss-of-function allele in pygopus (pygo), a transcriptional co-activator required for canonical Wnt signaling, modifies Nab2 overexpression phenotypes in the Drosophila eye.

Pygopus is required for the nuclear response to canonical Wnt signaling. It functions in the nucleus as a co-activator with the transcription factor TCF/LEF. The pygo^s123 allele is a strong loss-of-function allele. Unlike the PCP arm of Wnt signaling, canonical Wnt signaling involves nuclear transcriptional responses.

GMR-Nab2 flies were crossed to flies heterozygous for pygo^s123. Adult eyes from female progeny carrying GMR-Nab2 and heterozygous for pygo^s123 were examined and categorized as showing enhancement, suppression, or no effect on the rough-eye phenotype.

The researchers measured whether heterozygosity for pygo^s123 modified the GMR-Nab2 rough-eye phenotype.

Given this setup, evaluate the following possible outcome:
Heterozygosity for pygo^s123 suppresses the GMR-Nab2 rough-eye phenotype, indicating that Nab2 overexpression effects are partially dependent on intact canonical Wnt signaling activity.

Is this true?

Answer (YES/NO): NO